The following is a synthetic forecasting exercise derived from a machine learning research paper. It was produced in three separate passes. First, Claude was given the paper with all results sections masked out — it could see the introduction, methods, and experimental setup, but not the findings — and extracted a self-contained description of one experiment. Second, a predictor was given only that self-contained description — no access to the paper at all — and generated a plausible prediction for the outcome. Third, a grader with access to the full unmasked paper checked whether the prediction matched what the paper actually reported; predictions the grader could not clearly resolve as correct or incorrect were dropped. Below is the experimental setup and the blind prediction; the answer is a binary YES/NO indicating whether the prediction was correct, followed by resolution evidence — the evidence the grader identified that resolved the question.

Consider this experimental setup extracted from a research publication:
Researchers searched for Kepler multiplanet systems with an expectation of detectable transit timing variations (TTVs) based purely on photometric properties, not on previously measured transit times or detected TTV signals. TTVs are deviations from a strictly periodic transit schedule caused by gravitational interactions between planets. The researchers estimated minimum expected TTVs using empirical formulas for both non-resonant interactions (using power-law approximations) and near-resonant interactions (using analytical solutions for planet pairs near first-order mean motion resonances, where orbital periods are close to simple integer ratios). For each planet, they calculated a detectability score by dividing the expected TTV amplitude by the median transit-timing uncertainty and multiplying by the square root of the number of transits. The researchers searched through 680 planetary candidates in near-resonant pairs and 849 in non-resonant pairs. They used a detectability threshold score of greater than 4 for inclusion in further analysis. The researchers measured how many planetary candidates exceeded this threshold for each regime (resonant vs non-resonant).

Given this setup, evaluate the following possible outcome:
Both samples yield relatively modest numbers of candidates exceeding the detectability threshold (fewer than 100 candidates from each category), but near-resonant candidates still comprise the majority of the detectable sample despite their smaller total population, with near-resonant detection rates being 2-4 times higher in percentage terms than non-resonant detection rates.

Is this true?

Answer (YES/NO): NO